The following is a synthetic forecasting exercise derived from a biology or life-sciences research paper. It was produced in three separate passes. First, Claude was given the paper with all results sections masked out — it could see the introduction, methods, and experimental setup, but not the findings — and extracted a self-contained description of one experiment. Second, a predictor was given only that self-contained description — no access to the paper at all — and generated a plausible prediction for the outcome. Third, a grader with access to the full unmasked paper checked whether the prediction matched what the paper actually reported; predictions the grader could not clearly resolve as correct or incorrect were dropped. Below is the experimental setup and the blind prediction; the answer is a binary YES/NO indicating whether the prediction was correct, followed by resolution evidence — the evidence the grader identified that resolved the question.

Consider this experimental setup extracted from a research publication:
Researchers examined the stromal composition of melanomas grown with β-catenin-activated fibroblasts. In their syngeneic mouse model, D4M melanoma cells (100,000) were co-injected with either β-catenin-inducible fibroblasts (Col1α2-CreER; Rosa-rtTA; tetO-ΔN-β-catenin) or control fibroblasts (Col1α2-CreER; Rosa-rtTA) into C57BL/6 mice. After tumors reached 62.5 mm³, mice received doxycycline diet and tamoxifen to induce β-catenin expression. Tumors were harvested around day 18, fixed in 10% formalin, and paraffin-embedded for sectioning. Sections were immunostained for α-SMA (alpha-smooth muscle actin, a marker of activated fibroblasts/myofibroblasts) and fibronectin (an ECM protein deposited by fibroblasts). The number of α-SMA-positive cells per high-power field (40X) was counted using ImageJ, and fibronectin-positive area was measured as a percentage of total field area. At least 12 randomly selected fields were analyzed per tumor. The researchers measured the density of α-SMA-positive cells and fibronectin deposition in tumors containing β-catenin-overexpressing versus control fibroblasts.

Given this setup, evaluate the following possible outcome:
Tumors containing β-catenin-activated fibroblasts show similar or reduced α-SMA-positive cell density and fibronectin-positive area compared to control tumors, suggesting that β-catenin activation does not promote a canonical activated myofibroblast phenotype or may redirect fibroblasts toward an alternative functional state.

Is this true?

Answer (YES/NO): NO